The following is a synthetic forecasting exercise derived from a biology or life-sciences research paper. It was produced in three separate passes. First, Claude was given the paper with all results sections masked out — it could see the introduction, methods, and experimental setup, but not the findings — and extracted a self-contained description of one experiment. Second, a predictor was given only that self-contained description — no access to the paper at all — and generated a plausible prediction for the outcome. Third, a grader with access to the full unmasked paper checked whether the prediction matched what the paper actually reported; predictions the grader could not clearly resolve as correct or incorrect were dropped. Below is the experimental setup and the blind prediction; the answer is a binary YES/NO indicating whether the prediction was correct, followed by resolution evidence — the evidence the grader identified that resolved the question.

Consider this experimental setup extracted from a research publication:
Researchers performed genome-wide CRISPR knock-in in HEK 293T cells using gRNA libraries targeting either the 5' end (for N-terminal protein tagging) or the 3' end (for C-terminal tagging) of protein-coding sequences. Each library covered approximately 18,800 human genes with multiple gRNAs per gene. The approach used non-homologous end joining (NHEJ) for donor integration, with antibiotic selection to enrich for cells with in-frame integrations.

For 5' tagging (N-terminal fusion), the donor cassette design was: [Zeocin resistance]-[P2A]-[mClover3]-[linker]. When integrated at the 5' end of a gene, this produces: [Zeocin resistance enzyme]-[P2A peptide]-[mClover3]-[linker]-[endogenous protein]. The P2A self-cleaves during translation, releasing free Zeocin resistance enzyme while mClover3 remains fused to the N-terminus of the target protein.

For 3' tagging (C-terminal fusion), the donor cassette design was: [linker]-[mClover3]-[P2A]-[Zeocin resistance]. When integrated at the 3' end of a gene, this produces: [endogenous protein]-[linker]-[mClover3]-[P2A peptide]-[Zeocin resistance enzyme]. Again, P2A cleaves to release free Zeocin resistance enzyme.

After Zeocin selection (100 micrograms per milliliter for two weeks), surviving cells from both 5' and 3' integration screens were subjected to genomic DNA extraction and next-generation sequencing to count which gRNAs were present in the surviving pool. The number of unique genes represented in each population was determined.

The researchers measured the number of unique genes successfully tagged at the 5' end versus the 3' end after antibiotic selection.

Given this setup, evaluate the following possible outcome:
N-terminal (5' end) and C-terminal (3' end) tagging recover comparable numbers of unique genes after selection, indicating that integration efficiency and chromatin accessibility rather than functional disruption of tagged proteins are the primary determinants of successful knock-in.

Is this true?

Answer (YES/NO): NO